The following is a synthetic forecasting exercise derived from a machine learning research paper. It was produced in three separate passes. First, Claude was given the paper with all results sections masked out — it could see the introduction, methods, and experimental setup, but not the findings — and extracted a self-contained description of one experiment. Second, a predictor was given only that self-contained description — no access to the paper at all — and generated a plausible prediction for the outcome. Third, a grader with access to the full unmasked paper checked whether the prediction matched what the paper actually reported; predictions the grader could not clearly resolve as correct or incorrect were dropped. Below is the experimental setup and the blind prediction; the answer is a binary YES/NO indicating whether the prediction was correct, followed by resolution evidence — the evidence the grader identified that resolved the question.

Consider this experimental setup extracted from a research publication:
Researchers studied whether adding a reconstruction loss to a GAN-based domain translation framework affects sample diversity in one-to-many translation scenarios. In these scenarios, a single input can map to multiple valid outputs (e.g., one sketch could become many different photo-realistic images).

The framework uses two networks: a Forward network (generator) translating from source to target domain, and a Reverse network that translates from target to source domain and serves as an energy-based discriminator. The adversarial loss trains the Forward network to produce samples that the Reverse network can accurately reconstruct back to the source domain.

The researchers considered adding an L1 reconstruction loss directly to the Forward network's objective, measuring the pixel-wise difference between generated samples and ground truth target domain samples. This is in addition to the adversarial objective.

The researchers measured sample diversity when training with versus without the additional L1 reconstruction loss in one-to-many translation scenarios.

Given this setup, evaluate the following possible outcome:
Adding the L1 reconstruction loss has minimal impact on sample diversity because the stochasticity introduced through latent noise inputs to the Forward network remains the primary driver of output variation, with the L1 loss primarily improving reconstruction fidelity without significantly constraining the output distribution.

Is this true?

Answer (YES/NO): NO